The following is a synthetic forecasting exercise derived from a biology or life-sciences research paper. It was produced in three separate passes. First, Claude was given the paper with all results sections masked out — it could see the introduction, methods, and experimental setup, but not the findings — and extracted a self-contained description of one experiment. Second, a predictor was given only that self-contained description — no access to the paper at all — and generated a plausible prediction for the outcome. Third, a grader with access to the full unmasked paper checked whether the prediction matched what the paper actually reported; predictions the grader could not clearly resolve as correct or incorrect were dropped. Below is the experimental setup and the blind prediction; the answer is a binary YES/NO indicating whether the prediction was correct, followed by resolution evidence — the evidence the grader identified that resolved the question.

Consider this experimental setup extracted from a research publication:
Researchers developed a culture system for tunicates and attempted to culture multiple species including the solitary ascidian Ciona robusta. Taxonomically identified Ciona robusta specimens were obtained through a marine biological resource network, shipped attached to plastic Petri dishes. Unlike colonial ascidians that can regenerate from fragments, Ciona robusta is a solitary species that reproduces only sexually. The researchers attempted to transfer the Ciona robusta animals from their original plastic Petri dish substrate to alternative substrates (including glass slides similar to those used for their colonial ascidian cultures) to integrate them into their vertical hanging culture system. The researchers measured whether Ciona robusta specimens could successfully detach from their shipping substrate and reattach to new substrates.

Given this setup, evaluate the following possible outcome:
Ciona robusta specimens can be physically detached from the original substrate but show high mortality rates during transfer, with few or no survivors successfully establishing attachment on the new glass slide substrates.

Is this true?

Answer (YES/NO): NO